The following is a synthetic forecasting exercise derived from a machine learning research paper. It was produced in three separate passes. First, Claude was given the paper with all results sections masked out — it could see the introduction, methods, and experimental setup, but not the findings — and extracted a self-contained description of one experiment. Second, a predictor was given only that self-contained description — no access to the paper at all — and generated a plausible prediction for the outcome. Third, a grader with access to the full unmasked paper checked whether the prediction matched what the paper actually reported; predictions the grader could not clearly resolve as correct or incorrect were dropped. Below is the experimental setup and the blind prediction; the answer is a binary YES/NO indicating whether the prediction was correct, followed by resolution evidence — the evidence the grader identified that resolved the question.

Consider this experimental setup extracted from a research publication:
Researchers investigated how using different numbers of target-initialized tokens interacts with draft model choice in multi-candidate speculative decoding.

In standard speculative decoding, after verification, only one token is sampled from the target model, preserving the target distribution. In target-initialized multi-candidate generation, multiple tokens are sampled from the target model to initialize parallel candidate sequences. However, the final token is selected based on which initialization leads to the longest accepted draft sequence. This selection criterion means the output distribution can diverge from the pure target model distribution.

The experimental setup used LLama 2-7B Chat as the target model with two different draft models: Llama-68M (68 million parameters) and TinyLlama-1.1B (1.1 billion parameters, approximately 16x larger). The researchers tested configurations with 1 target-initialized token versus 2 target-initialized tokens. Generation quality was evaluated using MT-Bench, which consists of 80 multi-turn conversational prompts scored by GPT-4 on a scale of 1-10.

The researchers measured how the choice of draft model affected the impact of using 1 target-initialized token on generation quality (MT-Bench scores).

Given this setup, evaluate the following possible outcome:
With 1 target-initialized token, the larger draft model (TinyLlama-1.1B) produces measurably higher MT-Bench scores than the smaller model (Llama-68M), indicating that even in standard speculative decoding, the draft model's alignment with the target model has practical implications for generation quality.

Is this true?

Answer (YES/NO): NO